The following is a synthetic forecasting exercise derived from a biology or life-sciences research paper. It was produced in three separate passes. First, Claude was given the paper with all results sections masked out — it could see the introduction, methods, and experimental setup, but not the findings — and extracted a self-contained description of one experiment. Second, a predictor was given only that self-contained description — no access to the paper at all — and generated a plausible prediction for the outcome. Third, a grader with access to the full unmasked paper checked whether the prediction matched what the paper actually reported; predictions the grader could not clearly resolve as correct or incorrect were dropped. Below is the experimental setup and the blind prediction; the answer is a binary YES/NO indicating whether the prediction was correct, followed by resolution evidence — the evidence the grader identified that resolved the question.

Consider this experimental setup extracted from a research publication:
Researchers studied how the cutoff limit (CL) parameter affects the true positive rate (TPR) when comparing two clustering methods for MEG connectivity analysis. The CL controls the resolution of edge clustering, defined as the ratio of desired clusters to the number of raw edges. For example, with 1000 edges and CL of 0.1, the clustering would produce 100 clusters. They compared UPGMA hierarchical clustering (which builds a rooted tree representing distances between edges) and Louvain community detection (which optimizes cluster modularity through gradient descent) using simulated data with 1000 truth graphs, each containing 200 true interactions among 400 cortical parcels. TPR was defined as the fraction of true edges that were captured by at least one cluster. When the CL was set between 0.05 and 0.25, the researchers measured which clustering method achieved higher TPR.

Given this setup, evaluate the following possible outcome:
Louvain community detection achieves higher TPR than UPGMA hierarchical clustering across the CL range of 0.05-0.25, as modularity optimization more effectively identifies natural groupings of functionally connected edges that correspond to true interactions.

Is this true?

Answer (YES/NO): YES